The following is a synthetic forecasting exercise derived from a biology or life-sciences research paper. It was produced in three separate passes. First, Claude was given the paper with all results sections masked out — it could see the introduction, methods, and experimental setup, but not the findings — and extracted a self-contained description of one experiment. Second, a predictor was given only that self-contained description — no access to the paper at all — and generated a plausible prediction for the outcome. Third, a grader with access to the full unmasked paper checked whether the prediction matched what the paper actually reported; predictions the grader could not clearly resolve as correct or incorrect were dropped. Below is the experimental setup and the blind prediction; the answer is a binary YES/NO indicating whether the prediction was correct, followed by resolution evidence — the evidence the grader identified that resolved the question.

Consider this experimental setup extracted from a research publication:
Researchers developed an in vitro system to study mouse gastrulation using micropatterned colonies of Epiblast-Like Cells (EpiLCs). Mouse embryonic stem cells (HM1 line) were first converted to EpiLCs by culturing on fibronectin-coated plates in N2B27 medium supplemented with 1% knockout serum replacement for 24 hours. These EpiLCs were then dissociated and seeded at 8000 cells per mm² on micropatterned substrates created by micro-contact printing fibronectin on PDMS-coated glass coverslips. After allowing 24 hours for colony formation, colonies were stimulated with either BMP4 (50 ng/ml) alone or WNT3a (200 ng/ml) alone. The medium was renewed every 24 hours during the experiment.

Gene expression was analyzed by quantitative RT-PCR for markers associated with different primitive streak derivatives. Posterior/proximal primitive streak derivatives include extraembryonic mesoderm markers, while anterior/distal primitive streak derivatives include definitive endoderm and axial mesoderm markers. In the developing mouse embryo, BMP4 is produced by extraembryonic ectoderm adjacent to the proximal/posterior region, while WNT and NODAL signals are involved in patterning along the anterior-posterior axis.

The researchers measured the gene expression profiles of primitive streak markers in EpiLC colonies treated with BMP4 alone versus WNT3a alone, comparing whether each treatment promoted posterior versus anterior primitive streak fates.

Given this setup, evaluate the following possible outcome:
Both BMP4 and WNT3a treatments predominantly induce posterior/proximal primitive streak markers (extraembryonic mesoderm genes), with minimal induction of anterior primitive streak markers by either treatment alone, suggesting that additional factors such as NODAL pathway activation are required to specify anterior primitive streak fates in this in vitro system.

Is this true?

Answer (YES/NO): NO